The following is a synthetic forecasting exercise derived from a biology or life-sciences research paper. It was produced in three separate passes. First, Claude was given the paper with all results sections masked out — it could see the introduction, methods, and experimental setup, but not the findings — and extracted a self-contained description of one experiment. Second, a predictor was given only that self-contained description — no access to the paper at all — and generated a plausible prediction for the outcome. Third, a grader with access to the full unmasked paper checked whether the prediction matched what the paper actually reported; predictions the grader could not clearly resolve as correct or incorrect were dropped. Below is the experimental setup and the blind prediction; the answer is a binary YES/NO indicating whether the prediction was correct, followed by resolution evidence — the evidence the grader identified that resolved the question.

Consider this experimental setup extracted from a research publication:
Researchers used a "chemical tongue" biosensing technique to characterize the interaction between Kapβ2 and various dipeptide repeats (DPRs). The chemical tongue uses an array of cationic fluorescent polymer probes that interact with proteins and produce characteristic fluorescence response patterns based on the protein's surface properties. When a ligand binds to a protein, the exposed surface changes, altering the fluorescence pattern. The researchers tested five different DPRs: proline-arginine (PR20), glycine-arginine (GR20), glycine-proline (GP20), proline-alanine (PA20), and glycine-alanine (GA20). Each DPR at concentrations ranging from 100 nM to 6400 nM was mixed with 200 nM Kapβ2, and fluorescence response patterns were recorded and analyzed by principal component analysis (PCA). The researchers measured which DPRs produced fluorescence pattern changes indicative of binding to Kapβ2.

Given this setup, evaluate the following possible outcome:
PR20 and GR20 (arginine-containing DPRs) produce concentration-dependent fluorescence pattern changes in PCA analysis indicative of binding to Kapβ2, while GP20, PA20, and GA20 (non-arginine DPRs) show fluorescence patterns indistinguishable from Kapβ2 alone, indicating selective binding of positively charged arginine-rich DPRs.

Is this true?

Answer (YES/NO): YES